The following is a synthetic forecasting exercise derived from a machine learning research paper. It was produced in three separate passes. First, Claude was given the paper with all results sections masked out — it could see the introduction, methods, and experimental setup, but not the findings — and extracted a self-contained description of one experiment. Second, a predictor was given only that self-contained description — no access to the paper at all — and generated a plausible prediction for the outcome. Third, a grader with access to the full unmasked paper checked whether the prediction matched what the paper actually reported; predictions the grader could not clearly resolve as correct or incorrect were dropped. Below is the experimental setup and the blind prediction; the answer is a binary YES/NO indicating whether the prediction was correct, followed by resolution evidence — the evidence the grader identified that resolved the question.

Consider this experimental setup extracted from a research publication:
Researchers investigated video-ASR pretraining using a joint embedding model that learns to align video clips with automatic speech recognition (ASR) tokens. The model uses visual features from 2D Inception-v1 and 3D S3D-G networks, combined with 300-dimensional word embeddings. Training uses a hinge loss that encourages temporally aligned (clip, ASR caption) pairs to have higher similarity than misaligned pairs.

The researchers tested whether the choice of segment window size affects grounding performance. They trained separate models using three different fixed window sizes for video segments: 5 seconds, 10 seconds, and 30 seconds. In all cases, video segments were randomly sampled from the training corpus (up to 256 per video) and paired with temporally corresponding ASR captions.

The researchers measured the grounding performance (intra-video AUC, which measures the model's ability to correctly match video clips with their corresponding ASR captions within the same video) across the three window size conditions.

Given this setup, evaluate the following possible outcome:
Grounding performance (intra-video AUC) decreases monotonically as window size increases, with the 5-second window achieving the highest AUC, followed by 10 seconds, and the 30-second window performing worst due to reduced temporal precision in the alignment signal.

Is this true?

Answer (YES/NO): NO